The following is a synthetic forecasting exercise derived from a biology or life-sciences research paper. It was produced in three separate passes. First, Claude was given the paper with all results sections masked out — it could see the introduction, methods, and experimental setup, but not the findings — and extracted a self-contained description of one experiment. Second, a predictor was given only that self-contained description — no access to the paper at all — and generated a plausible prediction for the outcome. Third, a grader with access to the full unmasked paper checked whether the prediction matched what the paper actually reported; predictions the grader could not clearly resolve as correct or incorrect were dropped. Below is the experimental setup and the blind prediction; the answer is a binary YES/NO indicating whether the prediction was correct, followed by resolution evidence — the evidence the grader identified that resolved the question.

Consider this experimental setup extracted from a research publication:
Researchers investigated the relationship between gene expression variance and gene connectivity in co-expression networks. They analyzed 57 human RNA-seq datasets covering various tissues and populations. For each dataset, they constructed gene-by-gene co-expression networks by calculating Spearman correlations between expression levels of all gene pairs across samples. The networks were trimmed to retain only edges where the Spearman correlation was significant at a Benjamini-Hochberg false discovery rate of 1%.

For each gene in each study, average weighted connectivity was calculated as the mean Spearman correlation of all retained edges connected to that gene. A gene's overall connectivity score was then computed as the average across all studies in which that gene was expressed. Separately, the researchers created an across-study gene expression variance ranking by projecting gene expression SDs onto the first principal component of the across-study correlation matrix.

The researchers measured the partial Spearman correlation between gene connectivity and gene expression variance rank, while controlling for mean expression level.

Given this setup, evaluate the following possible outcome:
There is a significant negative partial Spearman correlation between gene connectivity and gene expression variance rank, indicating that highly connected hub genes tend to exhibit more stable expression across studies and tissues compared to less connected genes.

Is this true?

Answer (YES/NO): YES